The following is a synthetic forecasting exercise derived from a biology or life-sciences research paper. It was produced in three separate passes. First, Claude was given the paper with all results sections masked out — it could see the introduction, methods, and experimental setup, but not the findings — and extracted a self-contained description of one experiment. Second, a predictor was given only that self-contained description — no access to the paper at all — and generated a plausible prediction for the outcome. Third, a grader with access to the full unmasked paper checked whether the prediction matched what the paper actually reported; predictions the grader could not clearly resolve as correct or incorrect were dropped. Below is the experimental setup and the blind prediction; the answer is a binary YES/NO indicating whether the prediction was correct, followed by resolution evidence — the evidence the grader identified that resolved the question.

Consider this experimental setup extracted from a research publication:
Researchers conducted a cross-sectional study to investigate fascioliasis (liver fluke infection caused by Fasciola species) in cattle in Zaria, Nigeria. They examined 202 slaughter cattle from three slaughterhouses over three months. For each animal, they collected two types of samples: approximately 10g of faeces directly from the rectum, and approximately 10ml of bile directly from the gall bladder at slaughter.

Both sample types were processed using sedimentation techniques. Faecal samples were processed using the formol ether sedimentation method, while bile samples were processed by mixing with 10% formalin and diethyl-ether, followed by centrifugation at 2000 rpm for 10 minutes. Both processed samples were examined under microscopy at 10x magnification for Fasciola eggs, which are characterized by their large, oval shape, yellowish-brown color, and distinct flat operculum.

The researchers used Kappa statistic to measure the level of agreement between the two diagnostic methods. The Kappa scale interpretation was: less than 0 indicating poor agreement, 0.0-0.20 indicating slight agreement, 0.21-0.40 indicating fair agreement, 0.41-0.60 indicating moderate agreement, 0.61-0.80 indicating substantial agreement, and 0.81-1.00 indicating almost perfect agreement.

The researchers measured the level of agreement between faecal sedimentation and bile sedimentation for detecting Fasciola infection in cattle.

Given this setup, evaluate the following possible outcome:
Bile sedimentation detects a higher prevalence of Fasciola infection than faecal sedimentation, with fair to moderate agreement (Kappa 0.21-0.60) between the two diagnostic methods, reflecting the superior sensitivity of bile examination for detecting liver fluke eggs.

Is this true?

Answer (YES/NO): NO